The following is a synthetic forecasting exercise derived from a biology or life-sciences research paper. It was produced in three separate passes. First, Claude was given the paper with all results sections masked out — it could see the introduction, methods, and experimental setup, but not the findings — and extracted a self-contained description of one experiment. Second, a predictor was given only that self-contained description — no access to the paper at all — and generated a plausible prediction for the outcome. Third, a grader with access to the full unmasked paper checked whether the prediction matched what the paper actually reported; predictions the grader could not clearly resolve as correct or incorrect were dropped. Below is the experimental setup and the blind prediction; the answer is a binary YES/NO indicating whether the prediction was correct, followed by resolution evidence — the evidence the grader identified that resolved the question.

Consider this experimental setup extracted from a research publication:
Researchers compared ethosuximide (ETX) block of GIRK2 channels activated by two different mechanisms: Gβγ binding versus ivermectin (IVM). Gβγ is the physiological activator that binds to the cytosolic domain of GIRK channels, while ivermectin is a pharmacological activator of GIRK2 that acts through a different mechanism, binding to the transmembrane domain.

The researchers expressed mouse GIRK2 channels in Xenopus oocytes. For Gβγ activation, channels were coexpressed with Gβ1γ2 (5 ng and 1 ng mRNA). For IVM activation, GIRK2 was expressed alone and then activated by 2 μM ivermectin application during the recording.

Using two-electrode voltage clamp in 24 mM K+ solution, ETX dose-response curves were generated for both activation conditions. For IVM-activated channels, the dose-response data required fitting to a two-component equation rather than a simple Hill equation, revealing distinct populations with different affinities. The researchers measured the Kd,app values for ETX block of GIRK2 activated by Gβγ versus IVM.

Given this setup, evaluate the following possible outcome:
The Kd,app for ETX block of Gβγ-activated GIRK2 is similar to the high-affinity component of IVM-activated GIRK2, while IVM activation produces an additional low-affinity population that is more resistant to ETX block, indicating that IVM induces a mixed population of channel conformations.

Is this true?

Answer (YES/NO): YES